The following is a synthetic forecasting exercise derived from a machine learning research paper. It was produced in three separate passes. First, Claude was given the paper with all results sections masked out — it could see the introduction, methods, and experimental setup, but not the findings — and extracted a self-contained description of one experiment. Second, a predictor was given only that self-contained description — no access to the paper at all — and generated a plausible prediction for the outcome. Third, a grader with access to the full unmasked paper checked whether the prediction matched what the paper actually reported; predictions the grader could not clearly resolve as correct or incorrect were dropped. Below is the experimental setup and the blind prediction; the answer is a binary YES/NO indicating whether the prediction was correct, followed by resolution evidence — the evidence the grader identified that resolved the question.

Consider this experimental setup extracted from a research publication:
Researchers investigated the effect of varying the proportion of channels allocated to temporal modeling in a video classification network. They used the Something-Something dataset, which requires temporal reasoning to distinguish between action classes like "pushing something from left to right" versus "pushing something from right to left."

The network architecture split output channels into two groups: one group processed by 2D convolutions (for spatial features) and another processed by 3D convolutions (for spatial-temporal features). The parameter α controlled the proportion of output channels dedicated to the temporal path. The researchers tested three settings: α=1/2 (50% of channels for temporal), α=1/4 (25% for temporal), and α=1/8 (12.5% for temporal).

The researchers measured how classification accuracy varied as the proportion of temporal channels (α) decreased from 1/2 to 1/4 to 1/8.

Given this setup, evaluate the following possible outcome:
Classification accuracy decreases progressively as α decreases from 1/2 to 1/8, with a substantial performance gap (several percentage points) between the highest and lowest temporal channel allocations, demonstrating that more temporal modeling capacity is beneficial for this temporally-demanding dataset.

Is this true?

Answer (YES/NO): NO